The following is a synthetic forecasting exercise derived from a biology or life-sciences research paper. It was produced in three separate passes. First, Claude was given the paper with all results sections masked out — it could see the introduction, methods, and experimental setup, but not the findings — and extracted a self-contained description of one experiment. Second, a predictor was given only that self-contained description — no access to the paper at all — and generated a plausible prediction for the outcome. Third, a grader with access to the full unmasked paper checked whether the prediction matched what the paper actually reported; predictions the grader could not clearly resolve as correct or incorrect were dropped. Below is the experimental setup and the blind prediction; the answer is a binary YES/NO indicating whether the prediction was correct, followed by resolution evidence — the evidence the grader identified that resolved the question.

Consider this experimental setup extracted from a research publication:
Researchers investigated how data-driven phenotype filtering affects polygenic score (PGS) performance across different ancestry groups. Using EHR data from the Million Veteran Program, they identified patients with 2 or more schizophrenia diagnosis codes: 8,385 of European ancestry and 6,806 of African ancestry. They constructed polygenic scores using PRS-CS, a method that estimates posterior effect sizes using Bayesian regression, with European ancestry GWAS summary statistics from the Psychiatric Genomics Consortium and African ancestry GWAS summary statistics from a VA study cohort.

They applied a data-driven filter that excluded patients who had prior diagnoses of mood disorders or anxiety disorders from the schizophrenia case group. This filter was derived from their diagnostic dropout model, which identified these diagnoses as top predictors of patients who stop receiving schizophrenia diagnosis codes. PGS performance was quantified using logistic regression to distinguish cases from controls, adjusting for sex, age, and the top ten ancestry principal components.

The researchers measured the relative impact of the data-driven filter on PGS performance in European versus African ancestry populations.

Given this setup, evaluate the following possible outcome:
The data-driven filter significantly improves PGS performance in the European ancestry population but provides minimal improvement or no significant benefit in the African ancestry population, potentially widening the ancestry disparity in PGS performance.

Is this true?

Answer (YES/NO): NO